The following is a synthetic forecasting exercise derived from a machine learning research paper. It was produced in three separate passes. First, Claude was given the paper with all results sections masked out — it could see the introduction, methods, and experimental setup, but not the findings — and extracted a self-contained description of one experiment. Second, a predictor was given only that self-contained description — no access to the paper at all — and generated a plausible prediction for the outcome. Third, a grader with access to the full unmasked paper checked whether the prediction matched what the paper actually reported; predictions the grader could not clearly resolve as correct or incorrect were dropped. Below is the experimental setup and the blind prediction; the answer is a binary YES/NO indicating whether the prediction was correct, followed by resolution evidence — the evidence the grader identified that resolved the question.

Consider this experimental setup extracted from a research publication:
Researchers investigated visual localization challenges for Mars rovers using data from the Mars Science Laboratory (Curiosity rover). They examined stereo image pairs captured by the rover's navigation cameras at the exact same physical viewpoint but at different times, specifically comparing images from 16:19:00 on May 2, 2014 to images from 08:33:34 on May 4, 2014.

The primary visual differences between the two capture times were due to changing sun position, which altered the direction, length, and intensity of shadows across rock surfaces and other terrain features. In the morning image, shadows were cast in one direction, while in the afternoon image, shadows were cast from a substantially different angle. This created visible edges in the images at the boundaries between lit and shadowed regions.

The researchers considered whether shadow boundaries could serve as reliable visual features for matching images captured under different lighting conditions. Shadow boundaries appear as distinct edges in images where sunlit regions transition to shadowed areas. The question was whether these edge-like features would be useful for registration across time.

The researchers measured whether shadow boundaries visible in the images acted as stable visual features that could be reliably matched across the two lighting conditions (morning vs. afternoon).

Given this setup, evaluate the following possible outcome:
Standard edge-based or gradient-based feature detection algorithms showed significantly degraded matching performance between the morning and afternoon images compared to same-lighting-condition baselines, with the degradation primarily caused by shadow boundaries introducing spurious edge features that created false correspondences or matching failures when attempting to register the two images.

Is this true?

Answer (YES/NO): NO